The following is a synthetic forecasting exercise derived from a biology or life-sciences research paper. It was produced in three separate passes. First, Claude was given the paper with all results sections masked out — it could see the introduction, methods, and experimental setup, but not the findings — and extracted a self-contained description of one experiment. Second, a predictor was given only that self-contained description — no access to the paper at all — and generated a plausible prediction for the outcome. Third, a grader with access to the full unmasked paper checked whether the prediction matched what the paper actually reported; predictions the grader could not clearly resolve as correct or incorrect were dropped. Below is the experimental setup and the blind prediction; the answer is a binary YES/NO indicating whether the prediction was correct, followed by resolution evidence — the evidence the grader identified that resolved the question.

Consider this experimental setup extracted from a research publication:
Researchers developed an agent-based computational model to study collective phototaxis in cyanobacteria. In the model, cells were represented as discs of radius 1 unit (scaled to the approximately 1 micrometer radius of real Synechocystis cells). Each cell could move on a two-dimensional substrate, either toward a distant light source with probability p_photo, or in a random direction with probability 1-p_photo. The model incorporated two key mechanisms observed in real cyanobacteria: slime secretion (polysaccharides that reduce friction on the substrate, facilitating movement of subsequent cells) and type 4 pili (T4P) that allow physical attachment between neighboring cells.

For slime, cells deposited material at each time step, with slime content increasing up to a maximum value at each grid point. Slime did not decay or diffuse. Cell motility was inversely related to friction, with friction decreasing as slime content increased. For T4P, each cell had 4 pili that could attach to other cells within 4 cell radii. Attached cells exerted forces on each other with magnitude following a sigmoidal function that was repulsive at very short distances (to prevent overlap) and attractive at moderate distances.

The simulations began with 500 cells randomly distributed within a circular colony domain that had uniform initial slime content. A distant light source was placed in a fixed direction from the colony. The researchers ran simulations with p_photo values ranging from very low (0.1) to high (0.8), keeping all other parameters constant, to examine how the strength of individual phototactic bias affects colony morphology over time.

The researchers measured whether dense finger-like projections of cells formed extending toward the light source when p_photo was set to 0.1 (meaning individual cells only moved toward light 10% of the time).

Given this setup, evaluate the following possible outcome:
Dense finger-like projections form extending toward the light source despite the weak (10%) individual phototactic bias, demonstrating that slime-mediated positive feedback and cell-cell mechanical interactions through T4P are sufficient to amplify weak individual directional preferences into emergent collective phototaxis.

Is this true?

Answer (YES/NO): YES